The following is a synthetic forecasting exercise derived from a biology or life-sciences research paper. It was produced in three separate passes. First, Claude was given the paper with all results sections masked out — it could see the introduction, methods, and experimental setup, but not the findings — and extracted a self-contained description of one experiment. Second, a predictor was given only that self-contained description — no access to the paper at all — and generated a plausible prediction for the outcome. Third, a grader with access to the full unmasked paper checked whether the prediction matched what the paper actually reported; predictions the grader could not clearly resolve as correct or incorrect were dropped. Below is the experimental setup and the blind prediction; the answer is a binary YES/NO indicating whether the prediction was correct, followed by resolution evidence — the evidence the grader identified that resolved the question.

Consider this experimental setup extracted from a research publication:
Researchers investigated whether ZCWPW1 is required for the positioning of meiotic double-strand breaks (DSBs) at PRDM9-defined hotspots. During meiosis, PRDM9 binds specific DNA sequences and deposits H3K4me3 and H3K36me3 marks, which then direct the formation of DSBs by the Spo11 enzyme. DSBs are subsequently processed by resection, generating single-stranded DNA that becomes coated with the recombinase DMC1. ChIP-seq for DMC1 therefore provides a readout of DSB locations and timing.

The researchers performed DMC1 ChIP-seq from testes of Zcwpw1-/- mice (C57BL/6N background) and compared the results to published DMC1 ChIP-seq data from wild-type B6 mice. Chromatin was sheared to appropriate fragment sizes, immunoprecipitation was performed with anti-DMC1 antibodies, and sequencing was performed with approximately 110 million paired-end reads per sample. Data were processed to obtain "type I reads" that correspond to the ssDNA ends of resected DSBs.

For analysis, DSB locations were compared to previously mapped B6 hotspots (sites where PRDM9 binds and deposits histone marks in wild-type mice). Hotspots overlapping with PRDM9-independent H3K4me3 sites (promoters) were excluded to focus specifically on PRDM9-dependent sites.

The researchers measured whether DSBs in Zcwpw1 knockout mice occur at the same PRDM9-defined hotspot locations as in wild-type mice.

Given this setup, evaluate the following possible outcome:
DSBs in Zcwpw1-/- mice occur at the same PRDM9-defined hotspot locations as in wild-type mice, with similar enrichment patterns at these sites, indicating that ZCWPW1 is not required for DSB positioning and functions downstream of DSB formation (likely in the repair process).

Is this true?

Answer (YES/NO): YES